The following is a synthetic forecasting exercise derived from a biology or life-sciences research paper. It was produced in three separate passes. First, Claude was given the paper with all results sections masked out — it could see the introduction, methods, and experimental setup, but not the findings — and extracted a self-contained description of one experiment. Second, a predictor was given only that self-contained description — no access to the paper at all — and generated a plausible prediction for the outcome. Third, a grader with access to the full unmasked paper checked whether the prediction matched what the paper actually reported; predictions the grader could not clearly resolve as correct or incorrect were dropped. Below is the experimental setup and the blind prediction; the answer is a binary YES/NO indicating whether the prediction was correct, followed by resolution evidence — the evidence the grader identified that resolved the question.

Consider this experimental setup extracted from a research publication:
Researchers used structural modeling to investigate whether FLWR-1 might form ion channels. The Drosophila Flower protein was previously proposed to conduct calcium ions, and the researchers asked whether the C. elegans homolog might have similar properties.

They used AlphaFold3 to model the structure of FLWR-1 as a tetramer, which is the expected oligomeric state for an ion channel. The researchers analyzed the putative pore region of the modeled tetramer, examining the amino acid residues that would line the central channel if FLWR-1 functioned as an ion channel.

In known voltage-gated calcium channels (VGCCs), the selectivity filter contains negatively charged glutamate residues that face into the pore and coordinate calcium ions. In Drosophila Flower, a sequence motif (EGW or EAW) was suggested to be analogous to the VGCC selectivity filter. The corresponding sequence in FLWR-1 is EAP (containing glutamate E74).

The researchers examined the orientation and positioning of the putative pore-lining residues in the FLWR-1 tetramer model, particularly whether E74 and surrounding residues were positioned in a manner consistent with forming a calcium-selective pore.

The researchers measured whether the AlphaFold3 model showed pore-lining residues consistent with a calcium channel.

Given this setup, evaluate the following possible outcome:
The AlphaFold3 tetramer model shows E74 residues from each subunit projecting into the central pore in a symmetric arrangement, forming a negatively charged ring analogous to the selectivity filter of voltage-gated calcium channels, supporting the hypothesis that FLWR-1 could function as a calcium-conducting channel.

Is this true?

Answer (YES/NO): NO